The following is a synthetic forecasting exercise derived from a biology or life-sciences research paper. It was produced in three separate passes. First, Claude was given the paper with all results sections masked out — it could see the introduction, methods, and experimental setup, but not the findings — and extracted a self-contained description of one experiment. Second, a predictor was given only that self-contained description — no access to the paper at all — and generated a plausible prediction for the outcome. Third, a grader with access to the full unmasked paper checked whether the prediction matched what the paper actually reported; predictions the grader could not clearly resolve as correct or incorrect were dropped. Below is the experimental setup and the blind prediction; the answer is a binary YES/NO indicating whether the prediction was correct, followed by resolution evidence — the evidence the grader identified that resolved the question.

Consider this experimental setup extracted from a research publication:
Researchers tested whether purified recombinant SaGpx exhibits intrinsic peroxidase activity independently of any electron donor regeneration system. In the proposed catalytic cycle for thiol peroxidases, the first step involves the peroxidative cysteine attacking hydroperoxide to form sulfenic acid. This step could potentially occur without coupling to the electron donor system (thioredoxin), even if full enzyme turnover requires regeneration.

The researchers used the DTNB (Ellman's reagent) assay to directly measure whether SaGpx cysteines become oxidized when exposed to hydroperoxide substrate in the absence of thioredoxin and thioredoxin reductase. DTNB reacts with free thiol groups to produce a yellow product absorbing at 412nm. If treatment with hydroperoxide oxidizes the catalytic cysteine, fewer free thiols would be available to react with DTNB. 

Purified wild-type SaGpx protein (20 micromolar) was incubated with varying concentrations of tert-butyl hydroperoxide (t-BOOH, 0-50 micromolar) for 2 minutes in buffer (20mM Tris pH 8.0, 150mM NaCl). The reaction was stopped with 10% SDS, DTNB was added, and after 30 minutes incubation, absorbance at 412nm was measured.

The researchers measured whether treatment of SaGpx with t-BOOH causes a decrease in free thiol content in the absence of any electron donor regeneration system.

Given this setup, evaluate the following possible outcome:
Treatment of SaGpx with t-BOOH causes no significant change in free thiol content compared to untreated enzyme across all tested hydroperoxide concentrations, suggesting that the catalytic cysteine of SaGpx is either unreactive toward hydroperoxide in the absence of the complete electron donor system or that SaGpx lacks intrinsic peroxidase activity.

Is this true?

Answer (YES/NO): NO